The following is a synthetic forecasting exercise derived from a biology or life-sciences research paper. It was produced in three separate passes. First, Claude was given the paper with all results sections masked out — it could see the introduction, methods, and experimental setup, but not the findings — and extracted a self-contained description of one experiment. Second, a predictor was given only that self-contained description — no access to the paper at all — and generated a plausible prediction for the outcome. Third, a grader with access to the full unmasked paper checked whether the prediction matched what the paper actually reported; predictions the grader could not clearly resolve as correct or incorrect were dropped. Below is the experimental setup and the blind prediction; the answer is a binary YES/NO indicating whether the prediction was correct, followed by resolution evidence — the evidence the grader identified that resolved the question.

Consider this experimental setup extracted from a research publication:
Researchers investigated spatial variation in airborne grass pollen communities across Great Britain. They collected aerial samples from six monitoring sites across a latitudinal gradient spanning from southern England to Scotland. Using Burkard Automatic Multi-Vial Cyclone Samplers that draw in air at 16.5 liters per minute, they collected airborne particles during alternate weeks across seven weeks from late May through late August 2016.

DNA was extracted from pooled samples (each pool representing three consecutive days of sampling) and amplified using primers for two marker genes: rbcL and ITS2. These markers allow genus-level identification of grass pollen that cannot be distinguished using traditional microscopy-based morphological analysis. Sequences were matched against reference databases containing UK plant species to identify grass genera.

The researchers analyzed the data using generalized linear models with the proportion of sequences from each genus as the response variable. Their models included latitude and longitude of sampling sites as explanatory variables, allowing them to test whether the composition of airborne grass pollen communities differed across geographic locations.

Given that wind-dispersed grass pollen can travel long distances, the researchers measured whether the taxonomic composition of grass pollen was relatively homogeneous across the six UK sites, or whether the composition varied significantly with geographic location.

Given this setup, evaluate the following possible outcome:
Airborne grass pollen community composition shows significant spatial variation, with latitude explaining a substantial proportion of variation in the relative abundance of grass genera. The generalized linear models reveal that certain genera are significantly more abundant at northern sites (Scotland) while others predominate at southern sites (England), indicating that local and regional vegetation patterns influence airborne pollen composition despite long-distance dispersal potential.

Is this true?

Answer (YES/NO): NO